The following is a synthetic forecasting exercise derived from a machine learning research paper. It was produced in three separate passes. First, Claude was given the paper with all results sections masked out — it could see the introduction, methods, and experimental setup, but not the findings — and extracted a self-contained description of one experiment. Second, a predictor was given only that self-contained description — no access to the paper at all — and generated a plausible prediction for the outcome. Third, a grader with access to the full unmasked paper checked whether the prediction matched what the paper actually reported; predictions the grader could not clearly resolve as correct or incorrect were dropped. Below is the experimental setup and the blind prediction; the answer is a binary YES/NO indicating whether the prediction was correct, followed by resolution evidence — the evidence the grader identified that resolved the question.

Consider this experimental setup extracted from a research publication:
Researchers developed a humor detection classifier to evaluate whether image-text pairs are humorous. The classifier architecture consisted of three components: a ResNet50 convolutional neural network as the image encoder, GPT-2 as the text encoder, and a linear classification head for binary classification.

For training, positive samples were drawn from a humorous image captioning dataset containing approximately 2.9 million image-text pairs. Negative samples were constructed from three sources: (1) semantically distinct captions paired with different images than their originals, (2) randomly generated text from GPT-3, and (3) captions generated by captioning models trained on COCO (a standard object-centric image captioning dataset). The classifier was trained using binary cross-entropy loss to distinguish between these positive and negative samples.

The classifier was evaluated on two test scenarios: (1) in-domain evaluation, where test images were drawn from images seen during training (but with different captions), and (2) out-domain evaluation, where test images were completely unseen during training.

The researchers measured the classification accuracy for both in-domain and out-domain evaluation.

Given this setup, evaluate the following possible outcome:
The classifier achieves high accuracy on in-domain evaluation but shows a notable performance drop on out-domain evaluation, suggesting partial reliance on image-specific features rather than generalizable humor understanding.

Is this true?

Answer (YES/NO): YES